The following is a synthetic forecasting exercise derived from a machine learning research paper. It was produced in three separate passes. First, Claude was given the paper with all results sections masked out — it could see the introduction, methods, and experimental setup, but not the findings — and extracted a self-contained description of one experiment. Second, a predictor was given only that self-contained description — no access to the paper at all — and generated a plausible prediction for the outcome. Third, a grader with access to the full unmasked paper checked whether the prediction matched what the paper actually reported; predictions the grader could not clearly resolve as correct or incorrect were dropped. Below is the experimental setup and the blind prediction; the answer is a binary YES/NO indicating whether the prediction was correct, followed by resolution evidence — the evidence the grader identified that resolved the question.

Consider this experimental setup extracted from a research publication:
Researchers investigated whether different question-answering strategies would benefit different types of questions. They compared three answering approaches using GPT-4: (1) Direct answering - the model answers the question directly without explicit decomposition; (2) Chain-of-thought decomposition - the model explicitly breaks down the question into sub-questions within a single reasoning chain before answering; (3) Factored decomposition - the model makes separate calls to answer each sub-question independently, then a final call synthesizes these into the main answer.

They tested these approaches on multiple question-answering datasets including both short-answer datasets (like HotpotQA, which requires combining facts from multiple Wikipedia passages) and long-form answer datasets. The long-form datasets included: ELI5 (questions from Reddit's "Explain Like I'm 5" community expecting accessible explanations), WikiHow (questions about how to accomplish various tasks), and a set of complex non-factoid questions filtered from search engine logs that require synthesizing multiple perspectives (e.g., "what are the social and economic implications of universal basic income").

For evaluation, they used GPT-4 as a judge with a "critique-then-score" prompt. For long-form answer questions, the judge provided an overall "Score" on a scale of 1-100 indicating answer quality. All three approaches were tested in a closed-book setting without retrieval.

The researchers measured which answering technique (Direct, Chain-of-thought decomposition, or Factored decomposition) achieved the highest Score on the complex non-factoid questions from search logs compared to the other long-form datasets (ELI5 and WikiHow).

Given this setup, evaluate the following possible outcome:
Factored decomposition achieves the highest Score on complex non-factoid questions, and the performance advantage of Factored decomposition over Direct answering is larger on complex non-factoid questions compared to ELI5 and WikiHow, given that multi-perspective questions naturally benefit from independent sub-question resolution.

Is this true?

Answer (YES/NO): YES